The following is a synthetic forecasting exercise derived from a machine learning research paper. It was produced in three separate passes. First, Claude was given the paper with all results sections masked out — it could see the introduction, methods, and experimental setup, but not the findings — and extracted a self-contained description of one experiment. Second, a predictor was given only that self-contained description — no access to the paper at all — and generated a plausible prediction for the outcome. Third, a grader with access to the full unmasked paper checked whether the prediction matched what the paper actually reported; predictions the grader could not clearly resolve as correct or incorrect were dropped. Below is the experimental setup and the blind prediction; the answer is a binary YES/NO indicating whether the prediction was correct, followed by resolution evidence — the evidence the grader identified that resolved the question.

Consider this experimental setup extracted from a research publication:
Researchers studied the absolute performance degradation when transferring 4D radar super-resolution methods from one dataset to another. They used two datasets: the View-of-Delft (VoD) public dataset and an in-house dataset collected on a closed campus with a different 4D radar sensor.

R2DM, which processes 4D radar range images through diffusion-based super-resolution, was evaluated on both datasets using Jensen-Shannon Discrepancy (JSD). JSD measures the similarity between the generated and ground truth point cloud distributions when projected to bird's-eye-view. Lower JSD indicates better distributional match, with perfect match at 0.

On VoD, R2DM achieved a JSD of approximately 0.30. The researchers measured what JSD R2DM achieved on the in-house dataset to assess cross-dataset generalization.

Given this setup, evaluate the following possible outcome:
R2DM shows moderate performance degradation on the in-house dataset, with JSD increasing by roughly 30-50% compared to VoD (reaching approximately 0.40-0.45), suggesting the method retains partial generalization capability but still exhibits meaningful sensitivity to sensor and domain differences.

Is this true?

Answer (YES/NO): NO